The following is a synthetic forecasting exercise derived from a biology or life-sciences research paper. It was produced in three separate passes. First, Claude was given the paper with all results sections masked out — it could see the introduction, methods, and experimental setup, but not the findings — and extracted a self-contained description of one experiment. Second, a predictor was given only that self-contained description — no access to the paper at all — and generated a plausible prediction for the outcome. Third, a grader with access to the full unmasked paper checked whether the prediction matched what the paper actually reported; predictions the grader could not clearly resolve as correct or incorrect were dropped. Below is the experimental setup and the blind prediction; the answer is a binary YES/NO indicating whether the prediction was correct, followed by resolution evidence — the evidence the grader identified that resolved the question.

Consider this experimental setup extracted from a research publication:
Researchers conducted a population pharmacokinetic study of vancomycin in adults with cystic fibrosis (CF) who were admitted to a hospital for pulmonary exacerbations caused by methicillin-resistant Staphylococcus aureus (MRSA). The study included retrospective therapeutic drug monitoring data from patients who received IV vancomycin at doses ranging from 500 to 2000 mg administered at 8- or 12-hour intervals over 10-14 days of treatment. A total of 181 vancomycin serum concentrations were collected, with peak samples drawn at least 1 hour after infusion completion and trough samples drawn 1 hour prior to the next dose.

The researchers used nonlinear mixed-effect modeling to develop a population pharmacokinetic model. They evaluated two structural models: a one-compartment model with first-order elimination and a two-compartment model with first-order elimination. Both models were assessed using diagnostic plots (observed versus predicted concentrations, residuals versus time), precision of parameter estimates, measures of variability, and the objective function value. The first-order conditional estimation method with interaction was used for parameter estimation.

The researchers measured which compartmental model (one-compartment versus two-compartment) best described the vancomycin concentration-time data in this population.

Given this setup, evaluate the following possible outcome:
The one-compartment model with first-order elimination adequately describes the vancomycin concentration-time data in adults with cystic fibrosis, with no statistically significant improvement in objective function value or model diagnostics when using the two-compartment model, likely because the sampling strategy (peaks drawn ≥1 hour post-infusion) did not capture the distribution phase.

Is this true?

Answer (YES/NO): NO